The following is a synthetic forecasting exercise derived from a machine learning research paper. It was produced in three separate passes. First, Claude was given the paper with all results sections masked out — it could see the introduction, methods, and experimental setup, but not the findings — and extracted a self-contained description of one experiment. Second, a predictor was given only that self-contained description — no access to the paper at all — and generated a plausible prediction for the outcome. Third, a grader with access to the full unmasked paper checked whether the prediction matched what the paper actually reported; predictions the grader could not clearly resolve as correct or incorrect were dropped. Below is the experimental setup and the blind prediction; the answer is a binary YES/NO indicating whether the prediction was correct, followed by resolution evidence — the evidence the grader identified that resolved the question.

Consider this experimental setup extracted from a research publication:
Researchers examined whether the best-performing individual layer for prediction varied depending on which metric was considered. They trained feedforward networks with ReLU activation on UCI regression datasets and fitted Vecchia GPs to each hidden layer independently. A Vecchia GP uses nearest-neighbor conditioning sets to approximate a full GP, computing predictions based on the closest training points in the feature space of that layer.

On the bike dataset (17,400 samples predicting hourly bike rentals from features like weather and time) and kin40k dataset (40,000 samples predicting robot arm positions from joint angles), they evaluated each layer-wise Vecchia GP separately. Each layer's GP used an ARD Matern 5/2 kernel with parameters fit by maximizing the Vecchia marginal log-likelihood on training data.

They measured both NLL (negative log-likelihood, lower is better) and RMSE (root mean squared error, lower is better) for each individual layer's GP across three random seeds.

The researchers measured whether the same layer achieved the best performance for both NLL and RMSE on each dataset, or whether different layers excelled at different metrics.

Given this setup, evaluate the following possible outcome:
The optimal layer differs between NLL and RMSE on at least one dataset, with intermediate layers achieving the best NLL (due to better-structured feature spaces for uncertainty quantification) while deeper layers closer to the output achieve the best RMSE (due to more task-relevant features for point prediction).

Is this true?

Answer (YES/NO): NO